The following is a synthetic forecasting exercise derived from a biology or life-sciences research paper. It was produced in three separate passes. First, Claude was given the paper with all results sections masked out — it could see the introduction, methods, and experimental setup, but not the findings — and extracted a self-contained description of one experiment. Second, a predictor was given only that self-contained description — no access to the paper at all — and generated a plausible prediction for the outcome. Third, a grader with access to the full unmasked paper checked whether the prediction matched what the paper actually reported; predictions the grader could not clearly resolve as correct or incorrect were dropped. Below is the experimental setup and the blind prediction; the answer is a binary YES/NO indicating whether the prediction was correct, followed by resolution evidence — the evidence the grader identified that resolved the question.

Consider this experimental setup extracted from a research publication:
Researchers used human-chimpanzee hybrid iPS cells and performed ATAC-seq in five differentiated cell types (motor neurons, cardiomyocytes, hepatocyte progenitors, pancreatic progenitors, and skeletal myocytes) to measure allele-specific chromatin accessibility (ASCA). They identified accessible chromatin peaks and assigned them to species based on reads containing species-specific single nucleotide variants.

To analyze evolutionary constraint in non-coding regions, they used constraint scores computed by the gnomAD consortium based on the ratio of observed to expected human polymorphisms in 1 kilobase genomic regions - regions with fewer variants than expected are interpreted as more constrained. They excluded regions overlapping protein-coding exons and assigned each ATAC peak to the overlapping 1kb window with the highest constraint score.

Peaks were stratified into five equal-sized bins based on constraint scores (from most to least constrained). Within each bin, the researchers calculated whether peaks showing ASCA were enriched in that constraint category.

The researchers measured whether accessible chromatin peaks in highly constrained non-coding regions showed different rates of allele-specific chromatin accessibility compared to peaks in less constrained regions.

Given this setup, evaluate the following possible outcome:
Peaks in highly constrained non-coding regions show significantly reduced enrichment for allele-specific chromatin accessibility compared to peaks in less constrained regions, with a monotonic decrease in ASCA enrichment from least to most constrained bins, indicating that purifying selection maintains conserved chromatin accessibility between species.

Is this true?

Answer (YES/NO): NO